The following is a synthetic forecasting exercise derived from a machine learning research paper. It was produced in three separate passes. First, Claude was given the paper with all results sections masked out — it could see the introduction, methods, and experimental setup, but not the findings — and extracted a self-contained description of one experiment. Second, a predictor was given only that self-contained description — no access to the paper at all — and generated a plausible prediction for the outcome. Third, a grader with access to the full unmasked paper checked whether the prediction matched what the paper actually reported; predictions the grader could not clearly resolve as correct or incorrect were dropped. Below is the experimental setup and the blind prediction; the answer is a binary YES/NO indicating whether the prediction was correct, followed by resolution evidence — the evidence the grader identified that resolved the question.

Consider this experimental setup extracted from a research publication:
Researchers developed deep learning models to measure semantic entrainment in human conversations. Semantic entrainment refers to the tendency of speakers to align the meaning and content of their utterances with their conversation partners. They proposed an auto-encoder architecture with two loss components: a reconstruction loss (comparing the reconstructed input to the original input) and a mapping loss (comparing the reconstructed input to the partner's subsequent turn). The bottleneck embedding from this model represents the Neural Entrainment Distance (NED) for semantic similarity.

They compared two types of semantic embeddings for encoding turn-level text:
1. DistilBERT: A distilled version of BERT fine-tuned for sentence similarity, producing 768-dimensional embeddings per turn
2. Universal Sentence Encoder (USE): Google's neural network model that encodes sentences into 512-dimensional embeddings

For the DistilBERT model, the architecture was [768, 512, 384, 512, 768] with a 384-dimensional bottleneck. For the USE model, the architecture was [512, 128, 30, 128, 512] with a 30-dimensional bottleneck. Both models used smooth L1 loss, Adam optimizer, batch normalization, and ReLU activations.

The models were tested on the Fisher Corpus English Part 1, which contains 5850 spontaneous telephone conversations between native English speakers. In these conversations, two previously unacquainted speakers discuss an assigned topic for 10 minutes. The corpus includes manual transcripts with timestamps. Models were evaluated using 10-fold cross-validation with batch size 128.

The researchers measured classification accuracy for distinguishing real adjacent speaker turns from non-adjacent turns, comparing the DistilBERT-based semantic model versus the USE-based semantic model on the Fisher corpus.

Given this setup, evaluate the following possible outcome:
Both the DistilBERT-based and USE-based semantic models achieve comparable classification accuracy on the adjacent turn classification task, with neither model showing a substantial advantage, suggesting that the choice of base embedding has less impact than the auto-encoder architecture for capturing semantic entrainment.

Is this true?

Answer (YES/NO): YES